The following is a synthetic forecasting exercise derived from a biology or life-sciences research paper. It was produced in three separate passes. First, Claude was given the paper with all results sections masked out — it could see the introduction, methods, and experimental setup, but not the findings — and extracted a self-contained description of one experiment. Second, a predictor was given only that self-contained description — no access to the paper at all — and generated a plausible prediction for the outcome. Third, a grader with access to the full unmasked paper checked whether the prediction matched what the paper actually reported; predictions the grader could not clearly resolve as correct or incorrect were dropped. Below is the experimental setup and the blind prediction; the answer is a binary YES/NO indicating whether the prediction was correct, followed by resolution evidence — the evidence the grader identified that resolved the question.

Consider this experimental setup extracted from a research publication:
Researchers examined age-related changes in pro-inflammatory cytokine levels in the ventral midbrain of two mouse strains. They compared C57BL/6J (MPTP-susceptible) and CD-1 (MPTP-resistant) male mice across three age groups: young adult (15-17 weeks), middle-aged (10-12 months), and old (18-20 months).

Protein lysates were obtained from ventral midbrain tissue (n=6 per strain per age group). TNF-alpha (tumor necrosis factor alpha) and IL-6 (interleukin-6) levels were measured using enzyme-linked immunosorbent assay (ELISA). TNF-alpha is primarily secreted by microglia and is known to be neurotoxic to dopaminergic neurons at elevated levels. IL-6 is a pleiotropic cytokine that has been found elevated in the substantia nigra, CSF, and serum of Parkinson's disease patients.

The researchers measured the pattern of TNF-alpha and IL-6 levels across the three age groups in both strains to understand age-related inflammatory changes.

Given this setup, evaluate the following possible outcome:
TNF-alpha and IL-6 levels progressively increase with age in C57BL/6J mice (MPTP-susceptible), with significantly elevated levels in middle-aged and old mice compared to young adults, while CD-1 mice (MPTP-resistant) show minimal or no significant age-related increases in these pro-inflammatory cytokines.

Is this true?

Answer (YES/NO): NO